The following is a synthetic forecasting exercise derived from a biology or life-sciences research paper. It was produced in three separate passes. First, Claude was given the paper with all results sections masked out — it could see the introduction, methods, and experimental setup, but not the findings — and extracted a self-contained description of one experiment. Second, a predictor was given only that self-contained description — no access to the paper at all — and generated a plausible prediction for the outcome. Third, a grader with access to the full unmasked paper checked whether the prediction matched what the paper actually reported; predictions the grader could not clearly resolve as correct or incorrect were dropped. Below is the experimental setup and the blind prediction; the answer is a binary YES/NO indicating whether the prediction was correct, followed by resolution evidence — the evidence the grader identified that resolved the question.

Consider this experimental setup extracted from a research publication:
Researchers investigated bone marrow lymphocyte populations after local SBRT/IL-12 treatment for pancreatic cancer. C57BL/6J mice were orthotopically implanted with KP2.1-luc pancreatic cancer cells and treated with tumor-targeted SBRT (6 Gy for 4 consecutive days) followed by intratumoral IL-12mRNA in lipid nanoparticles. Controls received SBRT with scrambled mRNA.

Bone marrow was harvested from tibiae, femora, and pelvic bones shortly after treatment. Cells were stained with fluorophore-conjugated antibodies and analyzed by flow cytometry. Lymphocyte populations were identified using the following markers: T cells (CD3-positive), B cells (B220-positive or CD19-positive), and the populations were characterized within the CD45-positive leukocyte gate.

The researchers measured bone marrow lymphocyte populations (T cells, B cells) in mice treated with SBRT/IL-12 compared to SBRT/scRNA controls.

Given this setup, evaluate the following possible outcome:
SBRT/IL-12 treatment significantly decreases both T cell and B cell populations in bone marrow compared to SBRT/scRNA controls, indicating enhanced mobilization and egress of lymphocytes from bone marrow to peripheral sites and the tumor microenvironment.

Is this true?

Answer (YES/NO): NO